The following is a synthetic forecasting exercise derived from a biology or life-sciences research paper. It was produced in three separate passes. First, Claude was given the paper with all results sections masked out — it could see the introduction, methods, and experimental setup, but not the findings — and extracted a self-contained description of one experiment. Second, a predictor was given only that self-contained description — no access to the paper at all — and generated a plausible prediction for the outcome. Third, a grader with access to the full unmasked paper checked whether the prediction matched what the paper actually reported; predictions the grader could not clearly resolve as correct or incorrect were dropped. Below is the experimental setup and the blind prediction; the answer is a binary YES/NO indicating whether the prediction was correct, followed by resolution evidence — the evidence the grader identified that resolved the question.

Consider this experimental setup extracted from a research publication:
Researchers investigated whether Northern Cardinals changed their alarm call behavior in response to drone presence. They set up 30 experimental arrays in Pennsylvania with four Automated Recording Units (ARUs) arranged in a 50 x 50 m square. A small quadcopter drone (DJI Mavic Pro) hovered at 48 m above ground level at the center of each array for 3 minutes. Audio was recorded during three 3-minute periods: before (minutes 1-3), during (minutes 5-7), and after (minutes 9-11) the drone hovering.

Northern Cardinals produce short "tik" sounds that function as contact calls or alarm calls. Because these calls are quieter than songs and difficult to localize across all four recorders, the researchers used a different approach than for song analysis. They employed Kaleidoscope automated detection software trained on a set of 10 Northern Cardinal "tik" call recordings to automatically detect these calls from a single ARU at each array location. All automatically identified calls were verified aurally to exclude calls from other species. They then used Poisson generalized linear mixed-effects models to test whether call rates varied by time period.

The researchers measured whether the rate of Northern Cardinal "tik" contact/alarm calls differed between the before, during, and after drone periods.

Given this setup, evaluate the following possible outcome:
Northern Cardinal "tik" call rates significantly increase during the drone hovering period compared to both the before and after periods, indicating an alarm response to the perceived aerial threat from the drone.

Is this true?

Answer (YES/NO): NO